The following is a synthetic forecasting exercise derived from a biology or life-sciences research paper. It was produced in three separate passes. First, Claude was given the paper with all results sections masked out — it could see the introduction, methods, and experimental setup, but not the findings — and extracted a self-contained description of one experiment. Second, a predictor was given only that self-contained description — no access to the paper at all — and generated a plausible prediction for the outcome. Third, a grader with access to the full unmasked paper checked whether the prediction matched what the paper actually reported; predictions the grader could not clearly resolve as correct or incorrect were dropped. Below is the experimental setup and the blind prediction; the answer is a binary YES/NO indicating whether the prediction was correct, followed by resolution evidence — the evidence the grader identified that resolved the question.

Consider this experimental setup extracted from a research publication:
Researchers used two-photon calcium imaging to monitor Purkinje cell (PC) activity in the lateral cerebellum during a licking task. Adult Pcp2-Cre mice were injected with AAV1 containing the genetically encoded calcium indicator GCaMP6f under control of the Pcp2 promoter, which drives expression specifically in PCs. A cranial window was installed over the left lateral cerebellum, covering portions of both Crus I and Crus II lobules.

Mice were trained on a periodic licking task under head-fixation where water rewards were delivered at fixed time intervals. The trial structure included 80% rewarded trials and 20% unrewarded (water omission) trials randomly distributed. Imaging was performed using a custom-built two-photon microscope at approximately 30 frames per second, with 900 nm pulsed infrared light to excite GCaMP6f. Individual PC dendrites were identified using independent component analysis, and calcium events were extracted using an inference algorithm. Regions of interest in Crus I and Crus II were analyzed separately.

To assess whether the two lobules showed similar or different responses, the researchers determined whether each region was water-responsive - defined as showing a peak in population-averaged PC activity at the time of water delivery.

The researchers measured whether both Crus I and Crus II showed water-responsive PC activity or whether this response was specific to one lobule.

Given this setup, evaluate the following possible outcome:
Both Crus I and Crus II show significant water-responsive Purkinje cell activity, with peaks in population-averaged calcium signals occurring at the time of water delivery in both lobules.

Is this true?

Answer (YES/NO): NO